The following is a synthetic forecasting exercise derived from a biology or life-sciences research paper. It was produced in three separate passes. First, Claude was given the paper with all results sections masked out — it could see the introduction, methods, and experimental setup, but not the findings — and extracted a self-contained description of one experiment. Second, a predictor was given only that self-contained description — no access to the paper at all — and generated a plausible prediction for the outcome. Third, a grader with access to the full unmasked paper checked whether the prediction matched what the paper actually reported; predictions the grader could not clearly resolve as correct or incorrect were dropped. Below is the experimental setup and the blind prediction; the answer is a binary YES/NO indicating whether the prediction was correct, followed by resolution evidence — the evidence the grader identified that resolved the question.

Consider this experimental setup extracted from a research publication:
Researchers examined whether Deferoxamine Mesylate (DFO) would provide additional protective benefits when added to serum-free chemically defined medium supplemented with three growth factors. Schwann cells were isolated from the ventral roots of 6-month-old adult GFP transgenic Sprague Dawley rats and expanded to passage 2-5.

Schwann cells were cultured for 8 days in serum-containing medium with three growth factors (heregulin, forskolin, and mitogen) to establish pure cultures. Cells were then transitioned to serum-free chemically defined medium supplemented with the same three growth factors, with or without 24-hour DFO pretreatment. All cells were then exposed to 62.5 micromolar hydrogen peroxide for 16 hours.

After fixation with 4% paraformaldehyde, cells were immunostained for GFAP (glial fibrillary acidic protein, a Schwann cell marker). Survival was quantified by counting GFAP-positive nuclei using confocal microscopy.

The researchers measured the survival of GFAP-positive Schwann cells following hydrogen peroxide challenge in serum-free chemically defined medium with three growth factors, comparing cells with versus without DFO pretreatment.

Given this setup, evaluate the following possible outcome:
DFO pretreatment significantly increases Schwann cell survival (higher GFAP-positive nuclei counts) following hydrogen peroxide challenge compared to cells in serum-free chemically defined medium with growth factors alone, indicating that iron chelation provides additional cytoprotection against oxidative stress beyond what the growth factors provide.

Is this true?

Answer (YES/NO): NO